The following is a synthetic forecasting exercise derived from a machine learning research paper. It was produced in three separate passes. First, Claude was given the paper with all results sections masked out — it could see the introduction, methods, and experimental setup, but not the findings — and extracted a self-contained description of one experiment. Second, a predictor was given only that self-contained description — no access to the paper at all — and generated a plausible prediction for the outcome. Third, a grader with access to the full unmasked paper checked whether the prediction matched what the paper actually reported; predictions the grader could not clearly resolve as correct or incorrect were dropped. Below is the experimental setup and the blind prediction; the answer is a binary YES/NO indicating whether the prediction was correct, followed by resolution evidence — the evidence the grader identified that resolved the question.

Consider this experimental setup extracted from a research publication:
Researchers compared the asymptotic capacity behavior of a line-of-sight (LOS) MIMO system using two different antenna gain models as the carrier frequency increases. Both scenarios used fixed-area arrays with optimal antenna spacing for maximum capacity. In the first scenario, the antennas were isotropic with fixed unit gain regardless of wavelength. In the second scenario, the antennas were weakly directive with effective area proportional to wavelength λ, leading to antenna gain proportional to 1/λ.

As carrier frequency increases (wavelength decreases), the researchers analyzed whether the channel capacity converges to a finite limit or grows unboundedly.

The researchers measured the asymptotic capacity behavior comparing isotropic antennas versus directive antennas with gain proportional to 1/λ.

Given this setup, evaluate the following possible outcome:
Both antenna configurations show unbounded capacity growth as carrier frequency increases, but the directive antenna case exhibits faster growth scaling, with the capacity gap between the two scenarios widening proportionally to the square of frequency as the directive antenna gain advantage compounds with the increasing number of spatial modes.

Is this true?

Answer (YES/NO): NO